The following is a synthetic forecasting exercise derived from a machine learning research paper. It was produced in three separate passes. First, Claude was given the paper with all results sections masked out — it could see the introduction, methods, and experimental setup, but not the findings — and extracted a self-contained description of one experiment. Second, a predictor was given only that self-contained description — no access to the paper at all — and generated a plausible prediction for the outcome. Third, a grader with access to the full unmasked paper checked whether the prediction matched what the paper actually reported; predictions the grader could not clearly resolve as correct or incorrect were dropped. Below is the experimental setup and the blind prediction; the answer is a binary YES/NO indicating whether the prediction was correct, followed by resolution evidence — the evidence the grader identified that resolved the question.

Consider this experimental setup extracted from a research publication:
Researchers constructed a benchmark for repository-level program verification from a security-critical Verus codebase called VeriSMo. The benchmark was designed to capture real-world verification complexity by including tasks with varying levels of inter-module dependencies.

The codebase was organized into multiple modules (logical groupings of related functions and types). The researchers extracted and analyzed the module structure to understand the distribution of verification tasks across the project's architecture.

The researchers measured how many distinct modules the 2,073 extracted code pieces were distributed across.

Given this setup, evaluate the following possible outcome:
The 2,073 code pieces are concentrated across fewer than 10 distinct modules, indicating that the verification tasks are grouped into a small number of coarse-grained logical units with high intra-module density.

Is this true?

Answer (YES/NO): NO